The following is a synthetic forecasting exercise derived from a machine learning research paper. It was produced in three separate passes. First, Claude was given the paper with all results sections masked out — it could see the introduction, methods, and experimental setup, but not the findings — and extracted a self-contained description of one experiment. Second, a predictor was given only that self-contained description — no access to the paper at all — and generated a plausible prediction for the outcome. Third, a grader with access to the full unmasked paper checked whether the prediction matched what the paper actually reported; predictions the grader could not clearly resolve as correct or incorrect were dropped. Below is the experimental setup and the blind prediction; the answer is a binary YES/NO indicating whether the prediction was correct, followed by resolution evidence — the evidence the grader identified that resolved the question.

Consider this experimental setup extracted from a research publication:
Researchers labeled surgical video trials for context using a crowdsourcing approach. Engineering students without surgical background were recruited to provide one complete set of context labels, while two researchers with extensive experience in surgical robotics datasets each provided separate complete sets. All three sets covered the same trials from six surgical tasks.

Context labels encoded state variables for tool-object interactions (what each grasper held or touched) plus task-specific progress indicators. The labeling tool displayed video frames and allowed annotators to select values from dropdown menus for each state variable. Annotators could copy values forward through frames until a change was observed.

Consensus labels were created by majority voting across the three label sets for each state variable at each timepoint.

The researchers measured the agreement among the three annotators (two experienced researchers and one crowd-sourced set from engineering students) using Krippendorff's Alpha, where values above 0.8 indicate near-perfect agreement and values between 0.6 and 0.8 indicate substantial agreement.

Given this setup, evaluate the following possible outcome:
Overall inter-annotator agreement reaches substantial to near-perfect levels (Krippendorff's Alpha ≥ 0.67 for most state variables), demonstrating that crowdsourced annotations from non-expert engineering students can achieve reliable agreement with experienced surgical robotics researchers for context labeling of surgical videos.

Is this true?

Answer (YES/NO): YES